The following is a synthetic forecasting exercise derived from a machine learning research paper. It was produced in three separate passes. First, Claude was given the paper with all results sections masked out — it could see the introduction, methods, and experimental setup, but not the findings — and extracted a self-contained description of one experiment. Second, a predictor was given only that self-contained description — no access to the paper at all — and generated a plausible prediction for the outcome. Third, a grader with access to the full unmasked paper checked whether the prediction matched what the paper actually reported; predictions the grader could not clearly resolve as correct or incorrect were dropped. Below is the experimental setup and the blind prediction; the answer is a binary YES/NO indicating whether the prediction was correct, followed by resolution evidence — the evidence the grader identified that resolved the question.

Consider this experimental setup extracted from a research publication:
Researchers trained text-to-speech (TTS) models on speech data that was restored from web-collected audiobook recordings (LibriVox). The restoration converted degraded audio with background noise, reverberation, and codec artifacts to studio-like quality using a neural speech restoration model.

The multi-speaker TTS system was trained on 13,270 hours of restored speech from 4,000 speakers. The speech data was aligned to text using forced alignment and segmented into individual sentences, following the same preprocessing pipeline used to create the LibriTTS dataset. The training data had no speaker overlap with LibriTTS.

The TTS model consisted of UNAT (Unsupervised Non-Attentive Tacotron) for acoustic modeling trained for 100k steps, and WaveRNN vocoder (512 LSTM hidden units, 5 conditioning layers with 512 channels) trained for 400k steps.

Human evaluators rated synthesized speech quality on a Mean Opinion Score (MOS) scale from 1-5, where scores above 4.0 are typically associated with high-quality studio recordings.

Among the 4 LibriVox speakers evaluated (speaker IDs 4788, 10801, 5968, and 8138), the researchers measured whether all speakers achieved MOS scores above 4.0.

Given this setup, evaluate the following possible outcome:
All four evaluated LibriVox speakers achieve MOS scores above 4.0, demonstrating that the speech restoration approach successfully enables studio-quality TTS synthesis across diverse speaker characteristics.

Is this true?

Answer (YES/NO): YES